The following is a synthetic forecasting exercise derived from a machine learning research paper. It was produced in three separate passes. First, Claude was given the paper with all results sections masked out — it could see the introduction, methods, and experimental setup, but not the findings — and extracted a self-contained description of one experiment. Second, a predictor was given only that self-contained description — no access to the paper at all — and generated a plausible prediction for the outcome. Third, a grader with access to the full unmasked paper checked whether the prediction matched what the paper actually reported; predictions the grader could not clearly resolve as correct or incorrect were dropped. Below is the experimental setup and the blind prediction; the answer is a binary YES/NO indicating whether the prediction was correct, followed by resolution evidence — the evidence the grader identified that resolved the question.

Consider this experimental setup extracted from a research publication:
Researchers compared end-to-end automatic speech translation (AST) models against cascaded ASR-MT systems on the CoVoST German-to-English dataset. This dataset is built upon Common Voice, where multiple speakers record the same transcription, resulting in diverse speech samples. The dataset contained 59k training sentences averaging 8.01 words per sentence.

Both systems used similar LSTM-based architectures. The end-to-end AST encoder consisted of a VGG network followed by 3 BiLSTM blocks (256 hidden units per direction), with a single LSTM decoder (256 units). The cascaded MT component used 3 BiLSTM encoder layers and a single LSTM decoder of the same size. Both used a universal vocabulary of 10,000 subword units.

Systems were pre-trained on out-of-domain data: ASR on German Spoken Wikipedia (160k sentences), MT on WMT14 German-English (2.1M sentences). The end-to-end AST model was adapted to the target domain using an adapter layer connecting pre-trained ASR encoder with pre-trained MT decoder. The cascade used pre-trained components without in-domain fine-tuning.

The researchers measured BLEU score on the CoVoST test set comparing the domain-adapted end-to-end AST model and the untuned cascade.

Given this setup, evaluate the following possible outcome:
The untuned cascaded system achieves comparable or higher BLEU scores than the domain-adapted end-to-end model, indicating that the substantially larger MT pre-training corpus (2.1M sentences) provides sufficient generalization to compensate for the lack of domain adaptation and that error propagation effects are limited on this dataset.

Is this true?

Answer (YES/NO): YES